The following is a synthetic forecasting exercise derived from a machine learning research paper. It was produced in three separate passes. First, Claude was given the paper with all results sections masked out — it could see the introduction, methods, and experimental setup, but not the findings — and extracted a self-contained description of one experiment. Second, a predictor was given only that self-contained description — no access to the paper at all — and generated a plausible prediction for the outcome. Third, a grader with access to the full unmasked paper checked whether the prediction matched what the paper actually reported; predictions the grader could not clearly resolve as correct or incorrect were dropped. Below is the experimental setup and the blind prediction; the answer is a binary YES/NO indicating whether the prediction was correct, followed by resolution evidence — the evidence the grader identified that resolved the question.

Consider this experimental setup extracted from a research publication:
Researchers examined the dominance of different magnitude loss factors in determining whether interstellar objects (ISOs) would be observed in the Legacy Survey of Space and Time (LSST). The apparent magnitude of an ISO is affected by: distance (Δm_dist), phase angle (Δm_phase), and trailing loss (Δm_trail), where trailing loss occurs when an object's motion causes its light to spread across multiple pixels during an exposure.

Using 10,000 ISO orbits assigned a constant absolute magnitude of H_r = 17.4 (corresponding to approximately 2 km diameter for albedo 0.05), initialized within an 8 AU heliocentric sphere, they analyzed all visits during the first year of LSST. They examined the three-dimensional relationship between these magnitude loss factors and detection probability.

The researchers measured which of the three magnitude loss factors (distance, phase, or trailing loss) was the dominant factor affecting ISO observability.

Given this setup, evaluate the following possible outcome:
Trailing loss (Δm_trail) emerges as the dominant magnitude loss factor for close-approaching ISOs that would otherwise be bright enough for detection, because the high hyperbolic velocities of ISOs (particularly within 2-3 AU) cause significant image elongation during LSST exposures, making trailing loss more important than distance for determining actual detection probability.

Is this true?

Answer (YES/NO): NO